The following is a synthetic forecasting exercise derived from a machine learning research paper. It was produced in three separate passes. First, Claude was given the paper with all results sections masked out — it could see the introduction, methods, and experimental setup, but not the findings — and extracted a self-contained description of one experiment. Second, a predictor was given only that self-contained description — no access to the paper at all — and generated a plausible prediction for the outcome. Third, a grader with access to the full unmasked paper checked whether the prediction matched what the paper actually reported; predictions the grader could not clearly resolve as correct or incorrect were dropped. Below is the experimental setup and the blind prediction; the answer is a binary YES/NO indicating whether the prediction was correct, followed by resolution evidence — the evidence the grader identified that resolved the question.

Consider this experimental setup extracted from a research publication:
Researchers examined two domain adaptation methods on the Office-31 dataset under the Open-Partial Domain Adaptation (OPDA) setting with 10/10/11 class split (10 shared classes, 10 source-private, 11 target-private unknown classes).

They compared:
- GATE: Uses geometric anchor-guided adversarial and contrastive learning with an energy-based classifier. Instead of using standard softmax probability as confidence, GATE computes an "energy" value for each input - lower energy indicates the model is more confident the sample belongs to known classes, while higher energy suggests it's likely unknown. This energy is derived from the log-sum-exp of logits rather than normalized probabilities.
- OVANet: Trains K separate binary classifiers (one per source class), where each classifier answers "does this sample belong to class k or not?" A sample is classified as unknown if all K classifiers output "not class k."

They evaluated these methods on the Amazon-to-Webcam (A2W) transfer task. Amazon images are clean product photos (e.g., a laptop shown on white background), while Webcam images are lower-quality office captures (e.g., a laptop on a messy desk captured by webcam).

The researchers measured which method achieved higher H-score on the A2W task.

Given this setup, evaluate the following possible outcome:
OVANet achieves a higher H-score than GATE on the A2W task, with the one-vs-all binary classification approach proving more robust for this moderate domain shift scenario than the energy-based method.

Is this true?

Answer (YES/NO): NO